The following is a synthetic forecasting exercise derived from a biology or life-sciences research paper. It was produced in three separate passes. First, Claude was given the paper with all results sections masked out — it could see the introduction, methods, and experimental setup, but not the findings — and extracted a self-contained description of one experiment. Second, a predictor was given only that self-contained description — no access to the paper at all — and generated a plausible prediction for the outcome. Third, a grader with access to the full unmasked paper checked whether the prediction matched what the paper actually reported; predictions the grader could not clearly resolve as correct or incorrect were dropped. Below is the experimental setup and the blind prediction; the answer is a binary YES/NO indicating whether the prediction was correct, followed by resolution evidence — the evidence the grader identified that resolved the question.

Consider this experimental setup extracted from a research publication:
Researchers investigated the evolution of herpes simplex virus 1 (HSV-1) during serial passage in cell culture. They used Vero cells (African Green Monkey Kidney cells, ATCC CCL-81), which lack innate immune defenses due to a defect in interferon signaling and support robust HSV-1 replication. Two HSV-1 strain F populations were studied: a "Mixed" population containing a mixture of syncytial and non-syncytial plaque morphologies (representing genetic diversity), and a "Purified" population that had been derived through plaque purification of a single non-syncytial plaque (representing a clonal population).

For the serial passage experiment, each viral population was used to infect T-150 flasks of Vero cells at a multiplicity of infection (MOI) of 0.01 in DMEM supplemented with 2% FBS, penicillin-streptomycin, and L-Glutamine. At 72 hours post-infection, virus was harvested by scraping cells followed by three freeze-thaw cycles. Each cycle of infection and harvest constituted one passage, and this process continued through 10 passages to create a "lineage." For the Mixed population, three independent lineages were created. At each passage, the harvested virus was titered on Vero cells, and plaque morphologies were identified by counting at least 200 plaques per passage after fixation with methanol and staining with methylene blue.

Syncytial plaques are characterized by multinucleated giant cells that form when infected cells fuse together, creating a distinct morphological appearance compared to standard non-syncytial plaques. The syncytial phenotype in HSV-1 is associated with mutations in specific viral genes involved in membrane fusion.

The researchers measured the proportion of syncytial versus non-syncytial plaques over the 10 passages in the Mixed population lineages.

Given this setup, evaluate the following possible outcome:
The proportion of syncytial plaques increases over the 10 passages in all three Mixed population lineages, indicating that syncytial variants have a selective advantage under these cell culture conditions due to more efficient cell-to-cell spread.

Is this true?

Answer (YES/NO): YES